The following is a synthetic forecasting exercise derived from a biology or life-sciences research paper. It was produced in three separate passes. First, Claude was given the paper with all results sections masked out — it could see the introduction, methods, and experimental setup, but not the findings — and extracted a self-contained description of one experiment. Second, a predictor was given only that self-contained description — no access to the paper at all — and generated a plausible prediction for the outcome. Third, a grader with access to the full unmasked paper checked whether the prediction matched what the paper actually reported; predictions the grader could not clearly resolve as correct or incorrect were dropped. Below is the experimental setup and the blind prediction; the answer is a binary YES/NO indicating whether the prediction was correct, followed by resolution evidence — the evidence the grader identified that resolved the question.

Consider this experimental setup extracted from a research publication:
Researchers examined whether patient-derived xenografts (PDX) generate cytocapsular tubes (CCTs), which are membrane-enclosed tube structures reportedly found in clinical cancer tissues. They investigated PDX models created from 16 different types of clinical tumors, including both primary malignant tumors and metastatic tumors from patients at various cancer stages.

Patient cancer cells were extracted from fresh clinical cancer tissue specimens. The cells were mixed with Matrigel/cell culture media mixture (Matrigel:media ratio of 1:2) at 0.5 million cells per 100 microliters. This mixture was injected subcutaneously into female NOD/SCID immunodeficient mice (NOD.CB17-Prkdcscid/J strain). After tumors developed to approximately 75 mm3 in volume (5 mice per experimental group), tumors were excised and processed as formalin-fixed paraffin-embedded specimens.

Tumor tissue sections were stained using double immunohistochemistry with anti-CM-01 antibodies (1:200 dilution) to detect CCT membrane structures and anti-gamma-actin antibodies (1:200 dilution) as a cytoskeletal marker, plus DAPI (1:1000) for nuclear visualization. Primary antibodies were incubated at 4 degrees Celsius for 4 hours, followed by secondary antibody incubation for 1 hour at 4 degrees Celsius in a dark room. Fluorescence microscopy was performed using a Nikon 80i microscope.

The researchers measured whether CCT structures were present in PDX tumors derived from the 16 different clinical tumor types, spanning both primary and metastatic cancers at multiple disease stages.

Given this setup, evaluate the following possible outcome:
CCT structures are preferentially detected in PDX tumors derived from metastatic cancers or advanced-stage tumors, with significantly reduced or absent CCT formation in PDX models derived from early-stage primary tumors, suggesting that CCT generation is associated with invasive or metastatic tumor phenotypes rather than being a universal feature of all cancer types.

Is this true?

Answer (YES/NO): NO